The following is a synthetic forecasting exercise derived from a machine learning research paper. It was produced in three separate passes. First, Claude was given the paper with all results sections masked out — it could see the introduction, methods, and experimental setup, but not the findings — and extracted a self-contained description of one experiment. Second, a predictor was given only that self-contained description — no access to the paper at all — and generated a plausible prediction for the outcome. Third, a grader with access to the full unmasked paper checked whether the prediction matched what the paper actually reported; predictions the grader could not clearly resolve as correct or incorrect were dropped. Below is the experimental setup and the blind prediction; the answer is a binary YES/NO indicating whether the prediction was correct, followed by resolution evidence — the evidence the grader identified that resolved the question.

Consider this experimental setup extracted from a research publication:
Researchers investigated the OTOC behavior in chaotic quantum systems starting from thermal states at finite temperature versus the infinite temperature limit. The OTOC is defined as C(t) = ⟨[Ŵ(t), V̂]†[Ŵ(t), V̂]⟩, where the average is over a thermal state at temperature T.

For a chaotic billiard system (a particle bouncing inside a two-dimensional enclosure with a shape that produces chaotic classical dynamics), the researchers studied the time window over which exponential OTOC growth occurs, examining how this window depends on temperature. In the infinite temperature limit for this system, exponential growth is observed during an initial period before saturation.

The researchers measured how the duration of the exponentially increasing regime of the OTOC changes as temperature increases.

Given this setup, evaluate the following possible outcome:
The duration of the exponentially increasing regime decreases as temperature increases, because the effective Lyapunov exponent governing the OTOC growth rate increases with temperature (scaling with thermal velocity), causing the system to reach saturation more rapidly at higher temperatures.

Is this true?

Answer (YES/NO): YES